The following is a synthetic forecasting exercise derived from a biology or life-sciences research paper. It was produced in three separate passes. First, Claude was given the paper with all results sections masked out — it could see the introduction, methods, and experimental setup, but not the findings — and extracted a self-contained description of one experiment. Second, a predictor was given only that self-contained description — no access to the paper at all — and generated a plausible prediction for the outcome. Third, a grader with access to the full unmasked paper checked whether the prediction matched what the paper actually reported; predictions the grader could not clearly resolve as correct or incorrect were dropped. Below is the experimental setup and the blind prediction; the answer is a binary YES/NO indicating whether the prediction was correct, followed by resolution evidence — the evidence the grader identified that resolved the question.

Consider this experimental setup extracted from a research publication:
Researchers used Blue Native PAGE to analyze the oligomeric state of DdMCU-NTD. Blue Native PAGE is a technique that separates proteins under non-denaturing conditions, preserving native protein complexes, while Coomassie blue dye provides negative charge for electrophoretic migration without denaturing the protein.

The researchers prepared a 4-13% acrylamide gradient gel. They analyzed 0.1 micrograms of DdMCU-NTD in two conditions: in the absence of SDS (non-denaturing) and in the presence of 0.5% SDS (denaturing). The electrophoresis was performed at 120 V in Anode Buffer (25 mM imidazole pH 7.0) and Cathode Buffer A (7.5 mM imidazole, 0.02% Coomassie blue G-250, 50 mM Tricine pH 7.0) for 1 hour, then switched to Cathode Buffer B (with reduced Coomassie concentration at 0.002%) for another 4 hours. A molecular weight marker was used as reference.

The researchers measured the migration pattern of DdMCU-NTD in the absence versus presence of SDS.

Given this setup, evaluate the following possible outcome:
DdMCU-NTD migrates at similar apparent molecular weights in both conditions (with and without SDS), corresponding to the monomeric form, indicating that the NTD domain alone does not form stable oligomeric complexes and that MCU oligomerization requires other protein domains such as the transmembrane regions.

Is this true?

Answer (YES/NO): NO